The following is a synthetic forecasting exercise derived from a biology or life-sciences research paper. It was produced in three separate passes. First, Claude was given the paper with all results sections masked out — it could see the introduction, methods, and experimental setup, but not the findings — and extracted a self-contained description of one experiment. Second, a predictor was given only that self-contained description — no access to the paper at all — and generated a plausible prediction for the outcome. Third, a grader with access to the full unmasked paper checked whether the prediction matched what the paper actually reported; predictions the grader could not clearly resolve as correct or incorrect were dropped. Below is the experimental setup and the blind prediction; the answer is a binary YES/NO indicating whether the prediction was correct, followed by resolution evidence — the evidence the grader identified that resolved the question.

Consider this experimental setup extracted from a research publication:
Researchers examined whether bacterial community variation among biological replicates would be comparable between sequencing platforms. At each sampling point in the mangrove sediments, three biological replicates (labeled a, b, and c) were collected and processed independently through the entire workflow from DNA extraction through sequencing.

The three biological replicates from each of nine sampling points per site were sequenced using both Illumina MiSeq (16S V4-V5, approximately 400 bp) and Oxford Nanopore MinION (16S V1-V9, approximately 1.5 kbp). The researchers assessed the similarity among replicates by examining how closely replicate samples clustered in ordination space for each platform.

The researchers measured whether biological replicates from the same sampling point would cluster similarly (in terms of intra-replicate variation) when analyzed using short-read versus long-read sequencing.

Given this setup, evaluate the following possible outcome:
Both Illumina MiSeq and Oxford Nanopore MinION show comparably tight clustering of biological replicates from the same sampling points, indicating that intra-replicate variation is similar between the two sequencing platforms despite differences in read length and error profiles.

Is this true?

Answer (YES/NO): NO